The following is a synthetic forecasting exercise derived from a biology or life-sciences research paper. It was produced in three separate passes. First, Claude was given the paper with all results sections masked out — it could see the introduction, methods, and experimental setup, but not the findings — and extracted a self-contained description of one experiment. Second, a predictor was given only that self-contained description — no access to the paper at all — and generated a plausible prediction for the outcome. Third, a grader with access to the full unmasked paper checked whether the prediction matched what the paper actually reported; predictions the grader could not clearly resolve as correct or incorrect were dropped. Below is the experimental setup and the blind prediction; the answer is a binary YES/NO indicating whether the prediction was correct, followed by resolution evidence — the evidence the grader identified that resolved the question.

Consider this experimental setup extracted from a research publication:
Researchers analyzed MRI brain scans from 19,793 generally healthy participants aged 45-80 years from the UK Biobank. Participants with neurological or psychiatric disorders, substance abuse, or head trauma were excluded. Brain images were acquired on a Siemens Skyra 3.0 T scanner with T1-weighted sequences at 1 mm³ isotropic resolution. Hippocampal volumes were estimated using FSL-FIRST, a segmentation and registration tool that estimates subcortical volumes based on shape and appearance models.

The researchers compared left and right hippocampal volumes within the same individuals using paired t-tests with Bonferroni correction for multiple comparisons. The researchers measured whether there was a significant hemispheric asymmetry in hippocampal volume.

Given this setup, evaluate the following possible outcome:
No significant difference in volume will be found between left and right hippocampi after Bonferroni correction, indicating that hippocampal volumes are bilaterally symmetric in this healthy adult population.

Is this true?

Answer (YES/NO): NO